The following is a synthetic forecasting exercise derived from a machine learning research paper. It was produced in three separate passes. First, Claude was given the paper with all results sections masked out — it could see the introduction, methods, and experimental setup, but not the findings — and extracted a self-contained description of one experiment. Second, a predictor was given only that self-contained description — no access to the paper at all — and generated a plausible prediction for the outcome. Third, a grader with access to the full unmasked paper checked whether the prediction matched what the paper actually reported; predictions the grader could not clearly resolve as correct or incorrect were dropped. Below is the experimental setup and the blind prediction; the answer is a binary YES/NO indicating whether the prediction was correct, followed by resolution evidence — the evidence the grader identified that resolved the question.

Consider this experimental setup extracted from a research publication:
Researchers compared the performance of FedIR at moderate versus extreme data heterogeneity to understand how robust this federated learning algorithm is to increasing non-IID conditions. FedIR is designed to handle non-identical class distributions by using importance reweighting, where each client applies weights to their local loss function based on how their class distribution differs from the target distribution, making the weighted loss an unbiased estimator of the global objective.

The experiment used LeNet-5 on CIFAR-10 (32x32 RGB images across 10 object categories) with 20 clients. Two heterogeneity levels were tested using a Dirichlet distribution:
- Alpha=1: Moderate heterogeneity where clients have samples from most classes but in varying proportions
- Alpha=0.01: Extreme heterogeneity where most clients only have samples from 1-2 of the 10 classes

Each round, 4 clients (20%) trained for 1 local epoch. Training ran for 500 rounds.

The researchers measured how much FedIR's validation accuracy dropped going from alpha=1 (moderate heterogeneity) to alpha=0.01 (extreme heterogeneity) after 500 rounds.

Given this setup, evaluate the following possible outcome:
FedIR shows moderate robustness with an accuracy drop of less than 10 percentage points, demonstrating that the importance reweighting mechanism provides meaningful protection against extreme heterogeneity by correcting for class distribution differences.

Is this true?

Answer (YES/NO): NO